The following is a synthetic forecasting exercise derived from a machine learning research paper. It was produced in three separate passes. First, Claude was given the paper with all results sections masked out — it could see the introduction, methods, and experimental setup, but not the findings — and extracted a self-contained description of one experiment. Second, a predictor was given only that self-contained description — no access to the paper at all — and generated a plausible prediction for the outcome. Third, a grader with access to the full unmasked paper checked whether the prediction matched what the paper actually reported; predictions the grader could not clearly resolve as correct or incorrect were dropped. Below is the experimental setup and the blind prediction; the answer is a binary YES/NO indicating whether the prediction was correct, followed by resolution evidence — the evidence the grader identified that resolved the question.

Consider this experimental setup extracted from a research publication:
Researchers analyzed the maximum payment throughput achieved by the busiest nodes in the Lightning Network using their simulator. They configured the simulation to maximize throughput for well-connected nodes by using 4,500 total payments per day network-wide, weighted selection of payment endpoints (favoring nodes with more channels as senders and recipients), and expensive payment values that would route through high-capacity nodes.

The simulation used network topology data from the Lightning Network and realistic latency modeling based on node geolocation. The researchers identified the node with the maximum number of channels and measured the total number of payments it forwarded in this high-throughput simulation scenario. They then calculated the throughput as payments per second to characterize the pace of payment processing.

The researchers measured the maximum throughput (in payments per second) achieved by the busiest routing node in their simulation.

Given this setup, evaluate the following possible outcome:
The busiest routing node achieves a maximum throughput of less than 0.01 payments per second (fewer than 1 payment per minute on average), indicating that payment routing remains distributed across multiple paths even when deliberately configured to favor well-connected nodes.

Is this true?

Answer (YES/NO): NO